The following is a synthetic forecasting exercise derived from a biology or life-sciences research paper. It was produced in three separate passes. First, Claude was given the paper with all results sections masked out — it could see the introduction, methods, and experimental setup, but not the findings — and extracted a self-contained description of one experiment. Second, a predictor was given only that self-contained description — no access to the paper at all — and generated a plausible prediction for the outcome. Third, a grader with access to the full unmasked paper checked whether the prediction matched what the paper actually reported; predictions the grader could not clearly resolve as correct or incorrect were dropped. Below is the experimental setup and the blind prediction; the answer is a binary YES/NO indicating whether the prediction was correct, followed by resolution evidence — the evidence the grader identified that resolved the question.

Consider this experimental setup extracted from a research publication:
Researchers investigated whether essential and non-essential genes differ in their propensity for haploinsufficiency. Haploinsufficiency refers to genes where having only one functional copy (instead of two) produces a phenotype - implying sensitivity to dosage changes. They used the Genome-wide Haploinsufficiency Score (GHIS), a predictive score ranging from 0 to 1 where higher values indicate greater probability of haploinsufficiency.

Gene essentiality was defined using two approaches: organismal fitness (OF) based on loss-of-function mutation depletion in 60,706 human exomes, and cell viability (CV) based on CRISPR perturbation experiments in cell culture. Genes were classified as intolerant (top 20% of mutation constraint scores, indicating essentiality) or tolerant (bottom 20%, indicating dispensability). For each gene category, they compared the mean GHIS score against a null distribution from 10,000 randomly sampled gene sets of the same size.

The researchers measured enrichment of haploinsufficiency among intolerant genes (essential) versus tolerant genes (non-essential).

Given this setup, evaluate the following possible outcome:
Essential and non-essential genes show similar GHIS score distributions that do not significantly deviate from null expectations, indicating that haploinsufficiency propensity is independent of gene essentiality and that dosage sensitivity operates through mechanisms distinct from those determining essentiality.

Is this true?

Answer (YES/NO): NO